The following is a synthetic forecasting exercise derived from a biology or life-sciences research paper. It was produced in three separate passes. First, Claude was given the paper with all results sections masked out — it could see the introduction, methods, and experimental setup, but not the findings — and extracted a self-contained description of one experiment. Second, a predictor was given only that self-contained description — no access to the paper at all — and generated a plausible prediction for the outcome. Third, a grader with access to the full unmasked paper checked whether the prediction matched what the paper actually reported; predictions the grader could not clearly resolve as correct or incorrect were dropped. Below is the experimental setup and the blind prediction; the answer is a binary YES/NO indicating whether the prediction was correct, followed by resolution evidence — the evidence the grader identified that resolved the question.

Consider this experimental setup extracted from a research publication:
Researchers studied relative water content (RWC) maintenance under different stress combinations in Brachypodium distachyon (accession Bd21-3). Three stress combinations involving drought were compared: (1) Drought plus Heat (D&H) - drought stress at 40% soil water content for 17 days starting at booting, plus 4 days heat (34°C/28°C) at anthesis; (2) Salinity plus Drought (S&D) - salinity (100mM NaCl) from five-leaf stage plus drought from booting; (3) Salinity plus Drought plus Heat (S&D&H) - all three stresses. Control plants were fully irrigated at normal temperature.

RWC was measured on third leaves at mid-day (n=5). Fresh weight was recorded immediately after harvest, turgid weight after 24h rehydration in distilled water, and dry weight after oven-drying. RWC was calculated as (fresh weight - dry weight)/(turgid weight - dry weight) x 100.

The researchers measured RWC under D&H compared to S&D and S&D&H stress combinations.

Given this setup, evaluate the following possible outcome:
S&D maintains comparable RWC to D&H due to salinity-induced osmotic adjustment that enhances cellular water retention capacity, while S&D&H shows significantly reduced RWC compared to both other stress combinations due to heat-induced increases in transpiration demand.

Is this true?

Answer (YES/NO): NO